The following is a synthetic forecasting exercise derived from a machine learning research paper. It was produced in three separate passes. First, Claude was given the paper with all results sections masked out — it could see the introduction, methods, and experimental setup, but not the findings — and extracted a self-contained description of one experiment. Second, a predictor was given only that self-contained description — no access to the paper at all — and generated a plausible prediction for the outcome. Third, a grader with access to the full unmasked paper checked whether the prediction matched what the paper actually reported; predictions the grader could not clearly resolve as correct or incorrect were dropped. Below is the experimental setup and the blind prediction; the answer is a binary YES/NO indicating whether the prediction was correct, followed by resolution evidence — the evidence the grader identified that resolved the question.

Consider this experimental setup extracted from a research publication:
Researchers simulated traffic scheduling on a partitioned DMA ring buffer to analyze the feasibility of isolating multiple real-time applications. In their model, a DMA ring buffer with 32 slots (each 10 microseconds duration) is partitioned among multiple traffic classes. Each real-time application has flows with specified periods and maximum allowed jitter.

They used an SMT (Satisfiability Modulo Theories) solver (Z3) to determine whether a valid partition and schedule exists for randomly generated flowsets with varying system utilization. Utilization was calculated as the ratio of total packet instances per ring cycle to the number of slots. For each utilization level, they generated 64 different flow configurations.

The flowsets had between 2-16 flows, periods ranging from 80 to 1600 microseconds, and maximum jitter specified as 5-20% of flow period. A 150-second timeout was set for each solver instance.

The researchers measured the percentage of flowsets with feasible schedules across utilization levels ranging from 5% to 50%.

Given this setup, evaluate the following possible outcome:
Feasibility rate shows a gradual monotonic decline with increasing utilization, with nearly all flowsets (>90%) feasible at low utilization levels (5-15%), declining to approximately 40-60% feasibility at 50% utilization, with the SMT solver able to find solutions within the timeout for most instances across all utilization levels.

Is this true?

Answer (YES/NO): NO